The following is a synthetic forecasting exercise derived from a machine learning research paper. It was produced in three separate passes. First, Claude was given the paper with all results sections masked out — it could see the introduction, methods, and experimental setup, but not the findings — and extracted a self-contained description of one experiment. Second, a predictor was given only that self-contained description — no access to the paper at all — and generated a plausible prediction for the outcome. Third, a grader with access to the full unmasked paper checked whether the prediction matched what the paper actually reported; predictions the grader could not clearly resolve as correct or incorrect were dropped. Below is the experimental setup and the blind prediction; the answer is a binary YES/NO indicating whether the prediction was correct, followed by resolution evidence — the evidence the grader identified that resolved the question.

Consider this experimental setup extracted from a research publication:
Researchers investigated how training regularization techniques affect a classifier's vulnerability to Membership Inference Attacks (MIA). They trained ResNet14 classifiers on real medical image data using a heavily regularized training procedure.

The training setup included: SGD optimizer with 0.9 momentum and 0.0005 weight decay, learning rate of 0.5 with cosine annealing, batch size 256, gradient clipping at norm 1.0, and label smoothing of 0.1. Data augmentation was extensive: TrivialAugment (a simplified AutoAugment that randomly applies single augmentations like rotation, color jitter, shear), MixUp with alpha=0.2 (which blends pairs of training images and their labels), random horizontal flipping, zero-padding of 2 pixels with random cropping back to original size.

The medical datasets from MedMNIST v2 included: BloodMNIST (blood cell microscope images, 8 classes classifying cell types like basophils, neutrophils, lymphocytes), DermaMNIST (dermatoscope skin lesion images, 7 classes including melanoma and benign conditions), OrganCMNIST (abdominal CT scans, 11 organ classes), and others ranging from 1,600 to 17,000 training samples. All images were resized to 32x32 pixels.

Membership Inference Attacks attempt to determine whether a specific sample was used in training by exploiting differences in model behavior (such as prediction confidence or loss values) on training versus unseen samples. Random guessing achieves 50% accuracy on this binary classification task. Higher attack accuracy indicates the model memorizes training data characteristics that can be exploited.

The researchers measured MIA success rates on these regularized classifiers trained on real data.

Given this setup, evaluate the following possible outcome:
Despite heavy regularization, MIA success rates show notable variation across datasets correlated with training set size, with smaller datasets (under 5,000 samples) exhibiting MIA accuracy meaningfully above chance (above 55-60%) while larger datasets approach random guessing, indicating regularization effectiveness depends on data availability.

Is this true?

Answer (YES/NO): NO